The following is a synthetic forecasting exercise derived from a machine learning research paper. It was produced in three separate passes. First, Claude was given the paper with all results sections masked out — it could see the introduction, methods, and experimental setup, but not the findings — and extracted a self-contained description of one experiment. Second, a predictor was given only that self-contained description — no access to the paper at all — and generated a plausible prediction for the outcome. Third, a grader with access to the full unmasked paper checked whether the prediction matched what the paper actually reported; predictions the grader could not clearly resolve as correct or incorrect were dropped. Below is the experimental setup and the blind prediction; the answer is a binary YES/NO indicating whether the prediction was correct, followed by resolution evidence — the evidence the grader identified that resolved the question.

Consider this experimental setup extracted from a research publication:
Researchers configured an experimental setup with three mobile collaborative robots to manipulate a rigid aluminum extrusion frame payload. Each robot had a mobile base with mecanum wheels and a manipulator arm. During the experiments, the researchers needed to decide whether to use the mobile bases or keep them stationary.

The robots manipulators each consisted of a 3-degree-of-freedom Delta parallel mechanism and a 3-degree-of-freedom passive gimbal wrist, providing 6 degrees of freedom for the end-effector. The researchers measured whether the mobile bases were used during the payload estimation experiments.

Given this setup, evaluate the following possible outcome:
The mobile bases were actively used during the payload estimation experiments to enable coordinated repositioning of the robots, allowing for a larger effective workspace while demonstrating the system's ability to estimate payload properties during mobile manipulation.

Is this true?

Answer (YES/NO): NO